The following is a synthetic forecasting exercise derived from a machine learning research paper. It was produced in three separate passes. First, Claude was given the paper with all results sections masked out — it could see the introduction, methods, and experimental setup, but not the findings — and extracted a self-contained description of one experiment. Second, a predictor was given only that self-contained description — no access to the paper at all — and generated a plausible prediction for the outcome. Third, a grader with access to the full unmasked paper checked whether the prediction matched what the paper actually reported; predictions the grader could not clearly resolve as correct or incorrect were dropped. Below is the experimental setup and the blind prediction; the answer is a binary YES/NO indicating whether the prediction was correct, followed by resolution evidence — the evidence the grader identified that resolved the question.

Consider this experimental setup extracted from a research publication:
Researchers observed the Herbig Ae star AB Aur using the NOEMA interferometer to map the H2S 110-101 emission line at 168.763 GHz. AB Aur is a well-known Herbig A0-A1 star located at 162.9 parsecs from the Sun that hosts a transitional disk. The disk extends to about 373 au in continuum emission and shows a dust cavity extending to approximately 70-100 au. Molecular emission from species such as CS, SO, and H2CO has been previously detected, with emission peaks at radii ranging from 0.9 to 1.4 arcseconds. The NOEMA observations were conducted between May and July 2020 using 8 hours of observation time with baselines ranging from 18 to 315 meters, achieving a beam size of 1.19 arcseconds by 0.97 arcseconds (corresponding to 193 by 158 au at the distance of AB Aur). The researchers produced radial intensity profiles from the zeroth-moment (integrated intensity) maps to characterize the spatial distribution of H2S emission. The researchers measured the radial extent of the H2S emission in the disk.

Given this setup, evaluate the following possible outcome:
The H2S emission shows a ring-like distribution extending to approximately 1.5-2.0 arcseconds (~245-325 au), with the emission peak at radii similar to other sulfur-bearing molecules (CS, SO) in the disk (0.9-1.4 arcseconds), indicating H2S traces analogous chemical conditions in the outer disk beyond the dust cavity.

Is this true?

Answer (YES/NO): YES